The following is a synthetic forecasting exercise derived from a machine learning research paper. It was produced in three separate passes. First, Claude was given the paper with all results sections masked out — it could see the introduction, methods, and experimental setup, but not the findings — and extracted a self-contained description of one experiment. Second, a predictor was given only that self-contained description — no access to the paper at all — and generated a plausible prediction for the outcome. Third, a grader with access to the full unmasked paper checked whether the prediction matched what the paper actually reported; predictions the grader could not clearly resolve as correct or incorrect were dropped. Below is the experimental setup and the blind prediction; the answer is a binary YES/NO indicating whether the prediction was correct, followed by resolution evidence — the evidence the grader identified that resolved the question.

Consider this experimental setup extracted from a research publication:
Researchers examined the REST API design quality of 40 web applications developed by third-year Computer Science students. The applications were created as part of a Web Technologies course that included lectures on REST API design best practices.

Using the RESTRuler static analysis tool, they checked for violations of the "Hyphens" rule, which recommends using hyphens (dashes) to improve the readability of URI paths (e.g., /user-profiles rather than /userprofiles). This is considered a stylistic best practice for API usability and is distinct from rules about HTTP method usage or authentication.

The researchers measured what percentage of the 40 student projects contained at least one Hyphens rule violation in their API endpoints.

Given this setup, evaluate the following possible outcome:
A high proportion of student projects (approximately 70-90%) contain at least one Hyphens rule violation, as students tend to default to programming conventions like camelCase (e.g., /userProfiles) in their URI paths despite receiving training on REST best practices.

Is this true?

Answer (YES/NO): NO